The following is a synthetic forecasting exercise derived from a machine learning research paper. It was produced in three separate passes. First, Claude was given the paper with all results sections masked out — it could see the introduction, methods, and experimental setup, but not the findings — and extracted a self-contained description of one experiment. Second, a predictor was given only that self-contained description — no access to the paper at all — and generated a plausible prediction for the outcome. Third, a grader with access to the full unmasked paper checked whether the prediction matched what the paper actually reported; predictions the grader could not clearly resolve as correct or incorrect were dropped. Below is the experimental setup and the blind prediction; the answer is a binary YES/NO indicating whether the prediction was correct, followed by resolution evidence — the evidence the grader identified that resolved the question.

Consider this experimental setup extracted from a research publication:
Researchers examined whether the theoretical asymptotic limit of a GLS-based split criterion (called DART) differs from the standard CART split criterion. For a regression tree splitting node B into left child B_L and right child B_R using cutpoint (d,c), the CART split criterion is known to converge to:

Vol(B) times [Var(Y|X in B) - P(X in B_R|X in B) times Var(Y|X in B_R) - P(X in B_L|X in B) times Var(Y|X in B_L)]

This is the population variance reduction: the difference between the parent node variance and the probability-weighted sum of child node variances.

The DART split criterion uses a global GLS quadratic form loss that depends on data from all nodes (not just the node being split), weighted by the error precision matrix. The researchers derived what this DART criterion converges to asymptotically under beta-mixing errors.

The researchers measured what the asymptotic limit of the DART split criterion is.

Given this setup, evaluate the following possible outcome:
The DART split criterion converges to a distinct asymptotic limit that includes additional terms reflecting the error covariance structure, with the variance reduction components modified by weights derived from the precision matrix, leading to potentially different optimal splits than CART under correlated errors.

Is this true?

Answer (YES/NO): NO